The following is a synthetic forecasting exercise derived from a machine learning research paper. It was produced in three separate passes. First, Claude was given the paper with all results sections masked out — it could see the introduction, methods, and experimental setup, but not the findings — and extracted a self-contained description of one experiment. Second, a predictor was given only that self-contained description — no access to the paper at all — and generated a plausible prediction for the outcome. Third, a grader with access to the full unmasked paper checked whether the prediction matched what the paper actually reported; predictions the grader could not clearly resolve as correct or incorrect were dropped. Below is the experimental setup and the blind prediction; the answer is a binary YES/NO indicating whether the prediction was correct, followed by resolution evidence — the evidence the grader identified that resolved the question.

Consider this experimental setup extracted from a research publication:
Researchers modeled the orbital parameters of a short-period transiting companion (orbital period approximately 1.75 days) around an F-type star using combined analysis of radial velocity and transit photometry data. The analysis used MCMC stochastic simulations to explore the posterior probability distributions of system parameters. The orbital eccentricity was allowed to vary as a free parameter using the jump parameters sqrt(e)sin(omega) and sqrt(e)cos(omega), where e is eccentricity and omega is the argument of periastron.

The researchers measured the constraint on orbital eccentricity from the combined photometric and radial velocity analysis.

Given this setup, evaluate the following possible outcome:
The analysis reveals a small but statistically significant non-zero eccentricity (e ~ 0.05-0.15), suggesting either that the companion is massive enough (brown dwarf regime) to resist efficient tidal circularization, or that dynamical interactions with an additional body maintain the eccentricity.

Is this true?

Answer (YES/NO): NO